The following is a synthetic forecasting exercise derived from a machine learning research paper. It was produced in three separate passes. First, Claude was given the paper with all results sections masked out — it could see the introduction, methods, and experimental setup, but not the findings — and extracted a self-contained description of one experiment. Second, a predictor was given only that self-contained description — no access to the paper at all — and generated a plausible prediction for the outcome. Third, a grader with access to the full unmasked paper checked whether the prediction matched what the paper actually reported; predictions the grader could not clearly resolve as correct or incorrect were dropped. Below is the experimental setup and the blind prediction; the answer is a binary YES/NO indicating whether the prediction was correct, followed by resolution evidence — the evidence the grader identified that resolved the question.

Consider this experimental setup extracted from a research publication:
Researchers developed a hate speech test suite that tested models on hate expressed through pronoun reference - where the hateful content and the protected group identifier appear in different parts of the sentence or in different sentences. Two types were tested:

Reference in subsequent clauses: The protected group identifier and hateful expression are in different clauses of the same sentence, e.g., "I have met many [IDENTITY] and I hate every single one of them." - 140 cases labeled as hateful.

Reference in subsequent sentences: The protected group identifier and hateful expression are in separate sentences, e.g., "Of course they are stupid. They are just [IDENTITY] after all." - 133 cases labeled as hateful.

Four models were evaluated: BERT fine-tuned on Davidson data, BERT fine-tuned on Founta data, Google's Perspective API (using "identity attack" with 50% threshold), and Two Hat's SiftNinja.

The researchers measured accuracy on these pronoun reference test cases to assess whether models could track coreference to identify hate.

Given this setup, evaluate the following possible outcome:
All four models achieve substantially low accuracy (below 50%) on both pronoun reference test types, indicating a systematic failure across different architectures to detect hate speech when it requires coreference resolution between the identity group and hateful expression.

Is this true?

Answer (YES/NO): NO